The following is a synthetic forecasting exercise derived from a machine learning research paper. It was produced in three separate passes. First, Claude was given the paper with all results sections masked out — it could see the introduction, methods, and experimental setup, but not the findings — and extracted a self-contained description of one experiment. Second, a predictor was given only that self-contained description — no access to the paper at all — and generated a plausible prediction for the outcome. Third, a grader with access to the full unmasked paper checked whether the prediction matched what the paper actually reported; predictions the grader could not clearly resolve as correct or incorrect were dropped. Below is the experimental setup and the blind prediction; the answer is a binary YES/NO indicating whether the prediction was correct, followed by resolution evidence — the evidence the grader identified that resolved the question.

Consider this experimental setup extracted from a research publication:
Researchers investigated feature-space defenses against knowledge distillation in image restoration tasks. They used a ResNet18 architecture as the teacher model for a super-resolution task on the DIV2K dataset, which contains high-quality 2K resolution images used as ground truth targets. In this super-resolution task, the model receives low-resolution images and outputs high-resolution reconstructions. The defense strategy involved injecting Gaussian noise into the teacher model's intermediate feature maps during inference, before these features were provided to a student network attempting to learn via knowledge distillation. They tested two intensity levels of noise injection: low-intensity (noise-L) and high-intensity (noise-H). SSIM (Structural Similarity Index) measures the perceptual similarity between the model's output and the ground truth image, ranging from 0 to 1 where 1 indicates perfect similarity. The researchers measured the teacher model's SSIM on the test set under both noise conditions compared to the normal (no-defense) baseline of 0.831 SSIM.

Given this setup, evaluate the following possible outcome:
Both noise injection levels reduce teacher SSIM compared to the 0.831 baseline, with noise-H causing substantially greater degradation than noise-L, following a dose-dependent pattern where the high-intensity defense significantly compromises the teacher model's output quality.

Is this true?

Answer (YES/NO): YES